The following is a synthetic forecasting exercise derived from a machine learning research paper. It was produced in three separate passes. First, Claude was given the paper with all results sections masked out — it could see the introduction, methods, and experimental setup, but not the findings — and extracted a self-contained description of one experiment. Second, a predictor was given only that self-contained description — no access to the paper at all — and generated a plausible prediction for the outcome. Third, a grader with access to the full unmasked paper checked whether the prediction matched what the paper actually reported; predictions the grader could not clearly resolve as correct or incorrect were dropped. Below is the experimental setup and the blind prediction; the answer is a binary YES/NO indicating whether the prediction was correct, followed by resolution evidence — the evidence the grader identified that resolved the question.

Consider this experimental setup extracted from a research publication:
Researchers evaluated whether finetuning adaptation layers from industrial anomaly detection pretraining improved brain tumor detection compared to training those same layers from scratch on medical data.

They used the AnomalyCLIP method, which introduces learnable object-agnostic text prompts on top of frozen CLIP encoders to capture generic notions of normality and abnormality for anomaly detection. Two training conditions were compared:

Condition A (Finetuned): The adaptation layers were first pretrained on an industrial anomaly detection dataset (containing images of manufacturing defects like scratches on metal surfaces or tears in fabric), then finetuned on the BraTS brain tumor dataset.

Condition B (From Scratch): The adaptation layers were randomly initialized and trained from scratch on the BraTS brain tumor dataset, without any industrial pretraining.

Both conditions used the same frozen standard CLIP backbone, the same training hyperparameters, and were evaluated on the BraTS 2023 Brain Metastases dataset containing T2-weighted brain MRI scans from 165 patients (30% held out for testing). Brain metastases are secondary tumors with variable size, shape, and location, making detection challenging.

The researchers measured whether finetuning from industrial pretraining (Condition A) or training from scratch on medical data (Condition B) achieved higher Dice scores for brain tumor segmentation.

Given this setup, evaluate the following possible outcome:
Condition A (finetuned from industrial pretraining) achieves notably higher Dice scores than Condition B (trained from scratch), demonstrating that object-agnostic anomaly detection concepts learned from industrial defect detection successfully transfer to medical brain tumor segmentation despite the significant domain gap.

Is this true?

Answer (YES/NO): NO